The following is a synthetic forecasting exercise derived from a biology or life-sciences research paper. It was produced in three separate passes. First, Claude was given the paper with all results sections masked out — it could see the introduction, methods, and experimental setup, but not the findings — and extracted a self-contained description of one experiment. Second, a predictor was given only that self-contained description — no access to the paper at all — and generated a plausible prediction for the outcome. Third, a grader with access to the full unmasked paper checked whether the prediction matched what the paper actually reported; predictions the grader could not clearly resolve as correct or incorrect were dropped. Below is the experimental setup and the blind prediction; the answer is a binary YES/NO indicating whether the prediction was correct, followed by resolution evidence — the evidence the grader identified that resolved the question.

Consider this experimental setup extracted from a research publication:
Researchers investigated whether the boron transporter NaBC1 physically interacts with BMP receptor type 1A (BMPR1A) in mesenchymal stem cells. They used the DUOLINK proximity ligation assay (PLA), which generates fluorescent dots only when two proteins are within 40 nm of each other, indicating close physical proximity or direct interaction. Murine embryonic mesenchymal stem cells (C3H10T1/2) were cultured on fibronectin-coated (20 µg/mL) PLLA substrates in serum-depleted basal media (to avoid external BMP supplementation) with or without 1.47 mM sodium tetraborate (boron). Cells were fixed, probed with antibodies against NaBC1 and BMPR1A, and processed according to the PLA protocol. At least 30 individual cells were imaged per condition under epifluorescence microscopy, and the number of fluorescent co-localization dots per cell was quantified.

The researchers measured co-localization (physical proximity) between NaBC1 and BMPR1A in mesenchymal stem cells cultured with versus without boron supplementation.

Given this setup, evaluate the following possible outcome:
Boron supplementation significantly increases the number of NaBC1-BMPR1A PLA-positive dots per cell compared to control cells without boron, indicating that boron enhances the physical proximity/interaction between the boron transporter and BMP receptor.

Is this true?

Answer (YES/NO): YES